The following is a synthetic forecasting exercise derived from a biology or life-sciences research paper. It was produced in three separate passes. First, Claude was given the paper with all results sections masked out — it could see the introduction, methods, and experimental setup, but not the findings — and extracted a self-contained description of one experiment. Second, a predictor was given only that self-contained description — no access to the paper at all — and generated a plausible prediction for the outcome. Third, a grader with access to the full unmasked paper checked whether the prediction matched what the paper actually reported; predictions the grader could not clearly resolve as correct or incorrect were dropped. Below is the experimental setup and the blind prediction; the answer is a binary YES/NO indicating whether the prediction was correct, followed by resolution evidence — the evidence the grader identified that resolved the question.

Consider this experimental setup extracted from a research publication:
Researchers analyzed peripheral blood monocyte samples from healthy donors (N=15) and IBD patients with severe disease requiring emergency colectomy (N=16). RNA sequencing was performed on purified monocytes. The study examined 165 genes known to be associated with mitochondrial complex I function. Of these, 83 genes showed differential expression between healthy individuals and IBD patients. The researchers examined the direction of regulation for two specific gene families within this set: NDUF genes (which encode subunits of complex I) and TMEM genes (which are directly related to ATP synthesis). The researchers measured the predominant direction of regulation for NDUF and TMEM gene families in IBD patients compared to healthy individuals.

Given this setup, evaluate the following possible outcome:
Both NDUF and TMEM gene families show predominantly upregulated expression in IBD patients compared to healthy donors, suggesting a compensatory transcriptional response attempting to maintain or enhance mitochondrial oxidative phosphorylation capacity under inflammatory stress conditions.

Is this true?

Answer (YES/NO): NO